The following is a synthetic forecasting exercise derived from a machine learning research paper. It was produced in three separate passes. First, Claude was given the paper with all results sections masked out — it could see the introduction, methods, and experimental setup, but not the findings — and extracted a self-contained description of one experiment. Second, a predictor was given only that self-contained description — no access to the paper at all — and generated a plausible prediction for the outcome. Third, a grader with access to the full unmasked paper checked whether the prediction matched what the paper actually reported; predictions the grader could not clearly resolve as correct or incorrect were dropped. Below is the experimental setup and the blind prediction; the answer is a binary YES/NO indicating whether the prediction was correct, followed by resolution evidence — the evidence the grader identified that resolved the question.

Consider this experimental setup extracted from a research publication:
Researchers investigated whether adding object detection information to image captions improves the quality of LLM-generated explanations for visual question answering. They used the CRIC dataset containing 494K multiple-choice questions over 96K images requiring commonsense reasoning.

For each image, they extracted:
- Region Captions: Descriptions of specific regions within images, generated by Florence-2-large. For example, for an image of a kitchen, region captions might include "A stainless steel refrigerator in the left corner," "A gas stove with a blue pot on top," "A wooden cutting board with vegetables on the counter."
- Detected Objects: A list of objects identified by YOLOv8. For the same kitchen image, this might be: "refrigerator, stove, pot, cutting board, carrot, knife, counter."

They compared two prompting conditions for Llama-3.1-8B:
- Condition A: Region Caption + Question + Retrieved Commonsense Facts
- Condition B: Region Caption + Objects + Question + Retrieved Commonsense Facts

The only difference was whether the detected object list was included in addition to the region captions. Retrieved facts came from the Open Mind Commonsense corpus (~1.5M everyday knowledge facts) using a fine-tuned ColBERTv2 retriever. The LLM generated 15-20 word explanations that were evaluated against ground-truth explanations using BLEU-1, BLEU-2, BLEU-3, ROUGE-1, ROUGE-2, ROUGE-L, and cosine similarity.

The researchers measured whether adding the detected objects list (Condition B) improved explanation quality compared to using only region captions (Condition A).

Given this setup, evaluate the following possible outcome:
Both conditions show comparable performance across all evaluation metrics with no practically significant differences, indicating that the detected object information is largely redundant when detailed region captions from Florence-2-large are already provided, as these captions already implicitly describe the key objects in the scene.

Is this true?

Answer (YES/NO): YES